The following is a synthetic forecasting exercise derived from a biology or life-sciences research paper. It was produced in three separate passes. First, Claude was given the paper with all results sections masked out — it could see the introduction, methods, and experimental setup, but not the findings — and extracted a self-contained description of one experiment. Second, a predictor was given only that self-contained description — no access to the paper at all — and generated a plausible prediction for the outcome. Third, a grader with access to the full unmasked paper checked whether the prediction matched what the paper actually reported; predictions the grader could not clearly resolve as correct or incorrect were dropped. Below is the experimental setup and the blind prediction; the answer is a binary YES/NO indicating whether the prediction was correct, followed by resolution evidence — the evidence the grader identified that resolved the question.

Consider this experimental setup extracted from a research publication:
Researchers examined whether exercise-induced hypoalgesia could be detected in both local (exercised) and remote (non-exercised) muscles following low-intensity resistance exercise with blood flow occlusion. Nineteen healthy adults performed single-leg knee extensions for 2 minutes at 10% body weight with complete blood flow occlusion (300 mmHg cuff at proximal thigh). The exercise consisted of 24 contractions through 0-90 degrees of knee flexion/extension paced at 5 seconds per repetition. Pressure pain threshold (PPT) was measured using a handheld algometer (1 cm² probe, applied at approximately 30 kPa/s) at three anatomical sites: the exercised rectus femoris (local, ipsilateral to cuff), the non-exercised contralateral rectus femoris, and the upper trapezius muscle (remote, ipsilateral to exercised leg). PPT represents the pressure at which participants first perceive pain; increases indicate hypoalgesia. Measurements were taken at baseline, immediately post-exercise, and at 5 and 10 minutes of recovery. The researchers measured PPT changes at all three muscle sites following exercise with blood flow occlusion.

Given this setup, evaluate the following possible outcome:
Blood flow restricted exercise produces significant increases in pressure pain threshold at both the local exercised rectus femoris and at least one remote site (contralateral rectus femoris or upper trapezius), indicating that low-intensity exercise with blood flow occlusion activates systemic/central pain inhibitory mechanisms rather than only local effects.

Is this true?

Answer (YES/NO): NO